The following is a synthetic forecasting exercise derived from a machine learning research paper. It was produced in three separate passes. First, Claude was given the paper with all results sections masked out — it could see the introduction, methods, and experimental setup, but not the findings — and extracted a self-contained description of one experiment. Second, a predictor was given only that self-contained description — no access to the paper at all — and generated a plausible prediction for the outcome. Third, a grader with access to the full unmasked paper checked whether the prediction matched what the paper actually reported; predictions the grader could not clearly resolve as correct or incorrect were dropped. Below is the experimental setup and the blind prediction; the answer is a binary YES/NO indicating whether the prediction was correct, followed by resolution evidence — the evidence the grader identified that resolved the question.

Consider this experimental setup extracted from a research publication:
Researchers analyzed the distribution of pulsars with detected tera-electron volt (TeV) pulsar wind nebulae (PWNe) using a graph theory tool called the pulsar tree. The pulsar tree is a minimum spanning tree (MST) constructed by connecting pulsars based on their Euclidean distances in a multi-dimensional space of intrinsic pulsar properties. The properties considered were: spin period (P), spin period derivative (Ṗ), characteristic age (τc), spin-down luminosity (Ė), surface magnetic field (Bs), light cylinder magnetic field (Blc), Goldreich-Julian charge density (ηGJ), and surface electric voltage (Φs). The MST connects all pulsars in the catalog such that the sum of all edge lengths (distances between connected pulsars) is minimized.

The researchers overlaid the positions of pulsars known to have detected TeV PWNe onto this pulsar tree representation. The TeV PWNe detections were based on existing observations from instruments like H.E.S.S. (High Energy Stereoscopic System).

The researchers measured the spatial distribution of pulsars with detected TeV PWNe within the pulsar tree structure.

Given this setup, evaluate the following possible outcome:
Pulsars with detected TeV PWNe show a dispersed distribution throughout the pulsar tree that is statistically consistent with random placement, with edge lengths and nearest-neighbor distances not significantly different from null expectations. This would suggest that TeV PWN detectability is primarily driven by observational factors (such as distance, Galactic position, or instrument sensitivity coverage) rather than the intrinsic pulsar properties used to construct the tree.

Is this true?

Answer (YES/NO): NO